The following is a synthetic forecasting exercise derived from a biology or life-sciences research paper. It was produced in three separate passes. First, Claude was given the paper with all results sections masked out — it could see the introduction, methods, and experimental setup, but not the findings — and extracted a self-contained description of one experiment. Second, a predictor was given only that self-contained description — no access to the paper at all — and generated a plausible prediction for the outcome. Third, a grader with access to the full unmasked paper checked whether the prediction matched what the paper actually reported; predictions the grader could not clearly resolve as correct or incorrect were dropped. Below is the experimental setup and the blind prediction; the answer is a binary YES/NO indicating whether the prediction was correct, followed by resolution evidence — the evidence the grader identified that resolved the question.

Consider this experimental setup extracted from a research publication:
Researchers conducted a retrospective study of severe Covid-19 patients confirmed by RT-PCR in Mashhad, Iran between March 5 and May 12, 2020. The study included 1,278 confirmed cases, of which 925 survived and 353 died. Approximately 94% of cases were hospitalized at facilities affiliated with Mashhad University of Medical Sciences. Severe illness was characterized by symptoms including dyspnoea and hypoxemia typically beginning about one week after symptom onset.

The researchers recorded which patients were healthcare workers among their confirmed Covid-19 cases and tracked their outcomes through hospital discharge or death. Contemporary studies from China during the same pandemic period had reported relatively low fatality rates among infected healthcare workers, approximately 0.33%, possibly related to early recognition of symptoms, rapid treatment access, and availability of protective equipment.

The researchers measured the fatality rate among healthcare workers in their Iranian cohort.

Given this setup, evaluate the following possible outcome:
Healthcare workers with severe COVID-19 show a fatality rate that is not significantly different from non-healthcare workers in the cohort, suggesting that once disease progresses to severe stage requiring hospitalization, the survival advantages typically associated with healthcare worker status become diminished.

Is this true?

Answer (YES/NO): NO